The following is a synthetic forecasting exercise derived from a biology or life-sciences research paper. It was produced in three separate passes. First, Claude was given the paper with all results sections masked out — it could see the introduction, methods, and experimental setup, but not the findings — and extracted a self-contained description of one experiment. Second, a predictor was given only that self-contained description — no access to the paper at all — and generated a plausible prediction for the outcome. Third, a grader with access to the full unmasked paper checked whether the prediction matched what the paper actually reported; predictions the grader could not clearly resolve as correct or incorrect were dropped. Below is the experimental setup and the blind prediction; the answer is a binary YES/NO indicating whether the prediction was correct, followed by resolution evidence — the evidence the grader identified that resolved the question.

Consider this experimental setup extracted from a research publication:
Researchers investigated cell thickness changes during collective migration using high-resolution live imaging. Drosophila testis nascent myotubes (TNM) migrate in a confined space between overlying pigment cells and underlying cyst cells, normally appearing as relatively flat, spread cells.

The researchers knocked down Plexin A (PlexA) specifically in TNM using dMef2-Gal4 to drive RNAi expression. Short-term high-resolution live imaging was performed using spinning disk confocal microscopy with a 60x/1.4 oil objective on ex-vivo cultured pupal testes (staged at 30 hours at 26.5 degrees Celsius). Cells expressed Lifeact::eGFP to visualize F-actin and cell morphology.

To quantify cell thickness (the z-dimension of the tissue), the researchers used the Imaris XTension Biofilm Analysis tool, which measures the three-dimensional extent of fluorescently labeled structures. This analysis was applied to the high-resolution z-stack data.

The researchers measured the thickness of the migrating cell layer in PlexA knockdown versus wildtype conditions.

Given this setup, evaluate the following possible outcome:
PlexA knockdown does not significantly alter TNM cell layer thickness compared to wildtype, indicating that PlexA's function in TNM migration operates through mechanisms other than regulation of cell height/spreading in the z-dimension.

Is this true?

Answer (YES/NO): NO